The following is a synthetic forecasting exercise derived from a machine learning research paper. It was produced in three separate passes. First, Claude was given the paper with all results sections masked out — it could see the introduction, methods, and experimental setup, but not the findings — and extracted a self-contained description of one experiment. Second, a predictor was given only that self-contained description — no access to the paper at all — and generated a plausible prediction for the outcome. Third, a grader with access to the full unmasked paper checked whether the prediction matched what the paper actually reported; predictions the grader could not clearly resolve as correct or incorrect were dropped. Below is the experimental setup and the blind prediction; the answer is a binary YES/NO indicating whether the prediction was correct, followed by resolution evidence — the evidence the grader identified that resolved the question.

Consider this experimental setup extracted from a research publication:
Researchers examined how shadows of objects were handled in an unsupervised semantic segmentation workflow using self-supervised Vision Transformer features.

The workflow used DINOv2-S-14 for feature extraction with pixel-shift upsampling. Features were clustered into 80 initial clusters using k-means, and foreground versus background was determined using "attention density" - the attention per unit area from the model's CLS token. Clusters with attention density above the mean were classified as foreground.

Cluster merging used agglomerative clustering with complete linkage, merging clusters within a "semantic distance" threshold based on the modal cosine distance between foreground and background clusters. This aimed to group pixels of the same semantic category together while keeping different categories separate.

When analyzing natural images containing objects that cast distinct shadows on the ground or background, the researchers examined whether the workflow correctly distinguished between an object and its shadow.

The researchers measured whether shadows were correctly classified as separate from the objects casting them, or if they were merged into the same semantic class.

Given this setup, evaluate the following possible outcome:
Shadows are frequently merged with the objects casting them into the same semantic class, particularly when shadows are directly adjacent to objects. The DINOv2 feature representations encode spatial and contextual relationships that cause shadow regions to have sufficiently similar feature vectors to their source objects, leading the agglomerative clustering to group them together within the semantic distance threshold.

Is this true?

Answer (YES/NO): YES